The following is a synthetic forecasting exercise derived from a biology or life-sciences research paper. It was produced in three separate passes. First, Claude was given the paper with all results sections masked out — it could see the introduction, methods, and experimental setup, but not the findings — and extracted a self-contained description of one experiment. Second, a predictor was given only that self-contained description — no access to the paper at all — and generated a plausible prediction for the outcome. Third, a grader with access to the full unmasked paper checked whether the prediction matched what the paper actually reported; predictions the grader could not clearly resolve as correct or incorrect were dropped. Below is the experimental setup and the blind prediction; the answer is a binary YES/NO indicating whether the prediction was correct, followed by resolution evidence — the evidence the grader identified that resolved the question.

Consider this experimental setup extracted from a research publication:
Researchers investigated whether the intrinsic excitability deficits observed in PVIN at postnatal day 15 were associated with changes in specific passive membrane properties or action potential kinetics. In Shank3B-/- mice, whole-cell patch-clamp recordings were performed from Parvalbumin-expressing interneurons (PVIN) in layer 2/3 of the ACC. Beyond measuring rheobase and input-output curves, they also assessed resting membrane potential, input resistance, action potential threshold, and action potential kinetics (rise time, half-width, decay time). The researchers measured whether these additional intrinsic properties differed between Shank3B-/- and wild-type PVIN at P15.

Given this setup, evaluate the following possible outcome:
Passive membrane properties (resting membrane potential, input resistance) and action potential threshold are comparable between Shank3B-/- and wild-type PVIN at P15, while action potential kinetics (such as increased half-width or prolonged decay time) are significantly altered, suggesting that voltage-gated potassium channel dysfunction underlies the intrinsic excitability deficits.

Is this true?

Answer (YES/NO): NO